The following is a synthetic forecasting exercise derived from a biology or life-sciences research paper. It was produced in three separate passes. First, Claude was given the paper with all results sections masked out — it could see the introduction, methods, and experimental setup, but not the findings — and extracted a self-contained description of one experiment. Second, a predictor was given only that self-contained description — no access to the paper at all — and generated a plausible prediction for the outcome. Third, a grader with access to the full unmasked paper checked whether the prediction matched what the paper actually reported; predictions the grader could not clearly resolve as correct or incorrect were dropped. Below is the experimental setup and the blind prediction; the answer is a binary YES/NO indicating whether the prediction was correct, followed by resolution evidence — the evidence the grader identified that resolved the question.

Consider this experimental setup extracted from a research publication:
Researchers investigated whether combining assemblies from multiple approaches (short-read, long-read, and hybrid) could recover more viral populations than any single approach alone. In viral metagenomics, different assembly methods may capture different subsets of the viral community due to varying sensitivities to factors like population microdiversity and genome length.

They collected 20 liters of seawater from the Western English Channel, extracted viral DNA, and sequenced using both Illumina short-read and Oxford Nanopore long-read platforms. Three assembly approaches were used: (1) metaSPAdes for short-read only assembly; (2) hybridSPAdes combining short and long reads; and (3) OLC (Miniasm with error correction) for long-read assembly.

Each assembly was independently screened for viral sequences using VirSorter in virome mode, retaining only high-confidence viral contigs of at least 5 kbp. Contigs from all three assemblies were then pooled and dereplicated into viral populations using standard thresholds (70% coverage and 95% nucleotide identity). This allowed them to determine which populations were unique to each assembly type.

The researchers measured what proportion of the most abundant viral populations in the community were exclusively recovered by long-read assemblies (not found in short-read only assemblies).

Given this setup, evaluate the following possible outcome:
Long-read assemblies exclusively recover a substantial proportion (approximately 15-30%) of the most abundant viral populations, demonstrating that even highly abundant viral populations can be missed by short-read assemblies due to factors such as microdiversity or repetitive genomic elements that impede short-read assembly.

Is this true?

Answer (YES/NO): YES